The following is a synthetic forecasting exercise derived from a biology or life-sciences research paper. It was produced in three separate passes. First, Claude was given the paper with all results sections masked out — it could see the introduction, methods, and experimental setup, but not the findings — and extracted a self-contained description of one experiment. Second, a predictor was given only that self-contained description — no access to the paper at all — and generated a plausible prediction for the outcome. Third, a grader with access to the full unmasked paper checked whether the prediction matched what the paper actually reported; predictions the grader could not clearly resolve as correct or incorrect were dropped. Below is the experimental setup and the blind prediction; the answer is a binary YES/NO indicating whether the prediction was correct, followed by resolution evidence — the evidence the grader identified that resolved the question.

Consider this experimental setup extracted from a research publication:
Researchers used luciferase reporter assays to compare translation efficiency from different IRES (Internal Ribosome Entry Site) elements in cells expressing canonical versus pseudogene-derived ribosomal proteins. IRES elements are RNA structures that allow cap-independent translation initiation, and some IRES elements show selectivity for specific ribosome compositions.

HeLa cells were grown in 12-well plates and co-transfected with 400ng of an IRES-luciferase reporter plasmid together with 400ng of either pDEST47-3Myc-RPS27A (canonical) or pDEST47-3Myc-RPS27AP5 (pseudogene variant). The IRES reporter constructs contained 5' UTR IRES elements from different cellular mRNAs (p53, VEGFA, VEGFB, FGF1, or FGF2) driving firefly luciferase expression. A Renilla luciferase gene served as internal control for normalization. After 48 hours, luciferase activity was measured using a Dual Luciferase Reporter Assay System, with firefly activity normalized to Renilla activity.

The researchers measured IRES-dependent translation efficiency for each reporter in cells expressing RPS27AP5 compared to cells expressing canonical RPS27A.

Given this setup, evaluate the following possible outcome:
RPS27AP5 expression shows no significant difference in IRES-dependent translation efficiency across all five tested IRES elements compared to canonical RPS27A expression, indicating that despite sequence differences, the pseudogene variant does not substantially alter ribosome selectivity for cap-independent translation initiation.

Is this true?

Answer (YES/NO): YES